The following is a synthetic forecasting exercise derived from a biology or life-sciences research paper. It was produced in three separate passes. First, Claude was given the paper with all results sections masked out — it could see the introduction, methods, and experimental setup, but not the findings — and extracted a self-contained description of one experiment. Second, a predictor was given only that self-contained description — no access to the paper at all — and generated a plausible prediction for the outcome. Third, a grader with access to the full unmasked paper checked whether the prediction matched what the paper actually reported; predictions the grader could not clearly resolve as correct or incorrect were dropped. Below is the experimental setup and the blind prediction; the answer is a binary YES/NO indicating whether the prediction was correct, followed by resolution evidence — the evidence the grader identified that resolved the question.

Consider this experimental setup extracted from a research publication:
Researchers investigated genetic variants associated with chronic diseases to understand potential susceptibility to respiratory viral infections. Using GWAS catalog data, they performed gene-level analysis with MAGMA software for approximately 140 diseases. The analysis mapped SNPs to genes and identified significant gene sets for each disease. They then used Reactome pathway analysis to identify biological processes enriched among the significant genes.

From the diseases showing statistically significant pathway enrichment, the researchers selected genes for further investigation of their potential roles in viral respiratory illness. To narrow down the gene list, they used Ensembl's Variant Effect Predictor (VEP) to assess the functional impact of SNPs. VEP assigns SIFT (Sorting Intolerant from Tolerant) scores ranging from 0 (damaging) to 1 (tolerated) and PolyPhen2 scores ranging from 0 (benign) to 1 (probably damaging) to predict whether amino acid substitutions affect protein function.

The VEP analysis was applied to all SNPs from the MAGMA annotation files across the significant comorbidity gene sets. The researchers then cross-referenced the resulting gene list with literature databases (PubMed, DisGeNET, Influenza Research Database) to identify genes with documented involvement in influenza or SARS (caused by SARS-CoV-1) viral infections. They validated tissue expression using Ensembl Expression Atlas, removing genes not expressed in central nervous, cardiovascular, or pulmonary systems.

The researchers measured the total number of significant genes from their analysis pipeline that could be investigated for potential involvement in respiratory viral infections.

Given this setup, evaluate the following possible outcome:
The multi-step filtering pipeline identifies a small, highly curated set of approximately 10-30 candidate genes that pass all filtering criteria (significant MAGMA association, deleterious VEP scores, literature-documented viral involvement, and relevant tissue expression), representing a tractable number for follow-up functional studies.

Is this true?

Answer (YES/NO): NO